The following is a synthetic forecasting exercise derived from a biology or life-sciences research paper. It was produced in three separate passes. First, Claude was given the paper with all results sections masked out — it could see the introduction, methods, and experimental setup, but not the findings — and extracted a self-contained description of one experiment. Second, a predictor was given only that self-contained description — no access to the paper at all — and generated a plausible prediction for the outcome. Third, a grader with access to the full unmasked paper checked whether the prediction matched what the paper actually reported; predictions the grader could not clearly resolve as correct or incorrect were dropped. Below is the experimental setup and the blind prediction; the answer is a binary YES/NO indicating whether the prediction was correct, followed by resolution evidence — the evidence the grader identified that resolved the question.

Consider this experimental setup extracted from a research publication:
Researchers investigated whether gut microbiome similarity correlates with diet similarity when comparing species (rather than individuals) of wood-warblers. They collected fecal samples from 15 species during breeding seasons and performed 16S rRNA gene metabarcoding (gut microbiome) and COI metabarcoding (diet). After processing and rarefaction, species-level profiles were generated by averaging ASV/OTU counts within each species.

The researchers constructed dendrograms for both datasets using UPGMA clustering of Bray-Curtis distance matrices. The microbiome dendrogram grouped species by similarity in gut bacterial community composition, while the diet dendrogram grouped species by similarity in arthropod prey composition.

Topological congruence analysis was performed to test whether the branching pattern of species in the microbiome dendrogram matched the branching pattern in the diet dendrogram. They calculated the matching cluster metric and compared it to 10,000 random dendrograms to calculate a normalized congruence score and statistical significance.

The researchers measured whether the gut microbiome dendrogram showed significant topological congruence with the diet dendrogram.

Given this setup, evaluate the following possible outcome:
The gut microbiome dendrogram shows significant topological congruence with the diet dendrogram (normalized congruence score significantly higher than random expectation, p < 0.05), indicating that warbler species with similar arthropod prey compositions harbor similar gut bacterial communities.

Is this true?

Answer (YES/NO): NO